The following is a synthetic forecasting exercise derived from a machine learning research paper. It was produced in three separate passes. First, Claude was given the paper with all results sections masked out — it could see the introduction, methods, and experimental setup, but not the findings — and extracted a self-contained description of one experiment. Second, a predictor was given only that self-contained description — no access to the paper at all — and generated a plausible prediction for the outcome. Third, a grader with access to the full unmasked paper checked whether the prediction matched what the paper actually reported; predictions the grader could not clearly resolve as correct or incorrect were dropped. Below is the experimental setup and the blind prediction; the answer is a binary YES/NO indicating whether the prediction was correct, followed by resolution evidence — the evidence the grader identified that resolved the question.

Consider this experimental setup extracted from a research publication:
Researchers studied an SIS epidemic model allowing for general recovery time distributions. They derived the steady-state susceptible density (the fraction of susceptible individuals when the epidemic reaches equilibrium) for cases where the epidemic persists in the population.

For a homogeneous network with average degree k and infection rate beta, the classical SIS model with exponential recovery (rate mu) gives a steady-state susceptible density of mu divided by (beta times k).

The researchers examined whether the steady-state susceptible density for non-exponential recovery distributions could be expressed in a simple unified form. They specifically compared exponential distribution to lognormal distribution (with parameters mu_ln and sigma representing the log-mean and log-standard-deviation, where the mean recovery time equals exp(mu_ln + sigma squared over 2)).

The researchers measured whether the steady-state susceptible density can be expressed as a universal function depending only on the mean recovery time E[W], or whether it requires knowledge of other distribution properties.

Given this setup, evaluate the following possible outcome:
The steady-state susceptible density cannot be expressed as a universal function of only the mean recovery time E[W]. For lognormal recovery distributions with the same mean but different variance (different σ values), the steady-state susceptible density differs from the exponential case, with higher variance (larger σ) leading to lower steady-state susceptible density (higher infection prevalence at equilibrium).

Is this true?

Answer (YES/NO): NO